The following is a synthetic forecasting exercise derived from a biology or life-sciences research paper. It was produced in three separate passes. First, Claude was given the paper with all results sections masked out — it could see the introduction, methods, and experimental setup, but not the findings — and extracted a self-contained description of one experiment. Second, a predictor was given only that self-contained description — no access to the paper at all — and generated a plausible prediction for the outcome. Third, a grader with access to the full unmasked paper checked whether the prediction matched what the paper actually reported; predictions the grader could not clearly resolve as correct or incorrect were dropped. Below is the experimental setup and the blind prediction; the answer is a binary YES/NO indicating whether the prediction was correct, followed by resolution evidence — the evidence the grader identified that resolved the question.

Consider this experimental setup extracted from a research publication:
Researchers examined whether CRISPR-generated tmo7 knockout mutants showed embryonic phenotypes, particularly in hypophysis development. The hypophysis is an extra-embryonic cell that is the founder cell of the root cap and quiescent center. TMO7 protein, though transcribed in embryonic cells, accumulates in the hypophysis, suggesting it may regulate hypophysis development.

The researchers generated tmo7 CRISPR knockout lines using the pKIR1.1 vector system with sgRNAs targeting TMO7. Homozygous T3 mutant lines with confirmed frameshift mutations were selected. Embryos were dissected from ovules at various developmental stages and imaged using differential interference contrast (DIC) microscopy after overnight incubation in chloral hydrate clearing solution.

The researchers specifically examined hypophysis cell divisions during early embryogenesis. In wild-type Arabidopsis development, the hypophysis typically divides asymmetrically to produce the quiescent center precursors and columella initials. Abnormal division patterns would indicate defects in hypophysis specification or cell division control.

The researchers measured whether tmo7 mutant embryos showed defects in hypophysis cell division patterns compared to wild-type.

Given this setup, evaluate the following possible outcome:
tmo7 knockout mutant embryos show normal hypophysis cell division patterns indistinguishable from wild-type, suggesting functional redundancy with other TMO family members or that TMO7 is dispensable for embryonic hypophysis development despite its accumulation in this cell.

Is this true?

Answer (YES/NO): NO